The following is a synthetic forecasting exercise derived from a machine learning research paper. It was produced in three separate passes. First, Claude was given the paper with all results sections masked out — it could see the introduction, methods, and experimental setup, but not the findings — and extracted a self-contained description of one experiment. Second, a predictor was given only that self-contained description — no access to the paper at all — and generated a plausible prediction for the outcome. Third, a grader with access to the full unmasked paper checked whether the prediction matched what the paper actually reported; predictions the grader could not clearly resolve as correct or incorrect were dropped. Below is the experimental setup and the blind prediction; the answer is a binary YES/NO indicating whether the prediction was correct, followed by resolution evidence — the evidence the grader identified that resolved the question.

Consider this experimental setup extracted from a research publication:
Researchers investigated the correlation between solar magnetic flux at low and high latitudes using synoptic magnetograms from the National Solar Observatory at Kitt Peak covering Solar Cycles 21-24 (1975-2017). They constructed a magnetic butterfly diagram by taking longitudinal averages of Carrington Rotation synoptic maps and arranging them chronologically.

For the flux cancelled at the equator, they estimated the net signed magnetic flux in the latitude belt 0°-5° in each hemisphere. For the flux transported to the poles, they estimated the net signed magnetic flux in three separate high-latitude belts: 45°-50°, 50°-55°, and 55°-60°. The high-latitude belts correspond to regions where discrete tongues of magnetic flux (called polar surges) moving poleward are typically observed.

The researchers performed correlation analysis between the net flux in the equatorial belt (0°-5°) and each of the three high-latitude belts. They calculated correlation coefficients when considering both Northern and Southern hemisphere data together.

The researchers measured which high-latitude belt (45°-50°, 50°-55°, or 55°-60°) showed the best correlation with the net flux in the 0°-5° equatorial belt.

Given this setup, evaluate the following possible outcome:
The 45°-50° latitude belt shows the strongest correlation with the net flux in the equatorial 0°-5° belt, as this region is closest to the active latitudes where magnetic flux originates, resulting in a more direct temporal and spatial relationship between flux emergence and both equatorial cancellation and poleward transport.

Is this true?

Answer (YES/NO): NO